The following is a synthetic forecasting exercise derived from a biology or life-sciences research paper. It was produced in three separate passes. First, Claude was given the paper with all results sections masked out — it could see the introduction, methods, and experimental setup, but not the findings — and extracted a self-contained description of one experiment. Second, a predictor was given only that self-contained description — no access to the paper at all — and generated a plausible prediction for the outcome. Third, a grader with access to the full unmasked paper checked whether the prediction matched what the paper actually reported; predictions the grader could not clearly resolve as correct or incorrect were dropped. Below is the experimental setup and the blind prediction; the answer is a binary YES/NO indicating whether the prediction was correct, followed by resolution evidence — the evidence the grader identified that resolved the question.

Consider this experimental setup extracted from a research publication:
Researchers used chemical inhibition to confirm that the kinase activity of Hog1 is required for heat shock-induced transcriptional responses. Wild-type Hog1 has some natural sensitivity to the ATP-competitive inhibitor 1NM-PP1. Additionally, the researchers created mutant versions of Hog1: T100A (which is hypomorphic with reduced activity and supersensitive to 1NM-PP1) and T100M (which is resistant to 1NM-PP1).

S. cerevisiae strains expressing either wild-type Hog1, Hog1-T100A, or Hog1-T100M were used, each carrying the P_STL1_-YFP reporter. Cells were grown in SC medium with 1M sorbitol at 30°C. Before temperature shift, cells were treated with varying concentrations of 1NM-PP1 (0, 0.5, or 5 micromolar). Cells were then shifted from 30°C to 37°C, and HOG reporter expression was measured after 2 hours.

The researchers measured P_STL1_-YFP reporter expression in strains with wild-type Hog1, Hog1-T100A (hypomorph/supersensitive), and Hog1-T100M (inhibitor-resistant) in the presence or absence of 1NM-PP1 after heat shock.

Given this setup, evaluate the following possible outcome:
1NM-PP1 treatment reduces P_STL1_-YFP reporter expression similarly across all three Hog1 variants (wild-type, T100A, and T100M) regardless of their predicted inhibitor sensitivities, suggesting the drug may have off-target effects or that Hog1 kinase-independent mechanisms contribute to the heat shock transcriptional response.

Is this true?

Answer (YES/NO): NO